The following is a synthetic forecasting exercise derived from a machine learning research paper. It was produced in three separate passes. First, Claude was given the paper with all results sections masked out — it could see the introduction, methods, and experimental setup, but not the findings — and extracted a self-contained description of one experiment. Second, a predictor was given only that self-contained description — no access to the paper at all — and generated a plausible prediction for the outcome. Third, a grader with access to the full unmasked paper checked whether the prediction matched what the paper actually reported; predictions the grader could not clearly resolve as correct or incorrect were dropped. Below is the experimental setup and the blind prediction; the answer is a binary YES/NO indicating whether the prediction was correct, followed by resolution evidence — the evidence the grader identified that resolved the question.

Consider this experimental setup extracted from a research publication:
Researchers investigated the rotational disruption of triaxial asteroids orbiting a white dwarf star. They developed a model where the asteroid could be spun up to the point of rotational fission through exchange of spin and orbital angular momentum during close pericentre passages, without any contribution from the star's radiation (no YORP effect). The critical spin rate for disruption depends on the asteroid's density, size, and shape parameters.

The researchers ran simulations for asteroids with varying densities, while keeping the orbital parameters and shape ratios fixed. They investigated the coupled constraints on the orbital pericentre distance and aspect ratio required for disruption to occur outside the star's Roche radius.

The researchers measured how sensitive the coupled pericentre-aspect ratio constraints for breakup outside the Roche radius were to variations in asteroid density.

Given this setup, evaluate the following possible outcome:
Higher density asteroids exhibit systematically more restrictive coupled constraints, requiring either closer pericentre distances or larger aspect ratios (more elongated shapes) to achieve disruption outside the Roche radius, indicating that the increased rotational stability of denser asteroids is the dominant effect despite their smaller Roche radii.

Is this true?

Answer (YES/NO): NO